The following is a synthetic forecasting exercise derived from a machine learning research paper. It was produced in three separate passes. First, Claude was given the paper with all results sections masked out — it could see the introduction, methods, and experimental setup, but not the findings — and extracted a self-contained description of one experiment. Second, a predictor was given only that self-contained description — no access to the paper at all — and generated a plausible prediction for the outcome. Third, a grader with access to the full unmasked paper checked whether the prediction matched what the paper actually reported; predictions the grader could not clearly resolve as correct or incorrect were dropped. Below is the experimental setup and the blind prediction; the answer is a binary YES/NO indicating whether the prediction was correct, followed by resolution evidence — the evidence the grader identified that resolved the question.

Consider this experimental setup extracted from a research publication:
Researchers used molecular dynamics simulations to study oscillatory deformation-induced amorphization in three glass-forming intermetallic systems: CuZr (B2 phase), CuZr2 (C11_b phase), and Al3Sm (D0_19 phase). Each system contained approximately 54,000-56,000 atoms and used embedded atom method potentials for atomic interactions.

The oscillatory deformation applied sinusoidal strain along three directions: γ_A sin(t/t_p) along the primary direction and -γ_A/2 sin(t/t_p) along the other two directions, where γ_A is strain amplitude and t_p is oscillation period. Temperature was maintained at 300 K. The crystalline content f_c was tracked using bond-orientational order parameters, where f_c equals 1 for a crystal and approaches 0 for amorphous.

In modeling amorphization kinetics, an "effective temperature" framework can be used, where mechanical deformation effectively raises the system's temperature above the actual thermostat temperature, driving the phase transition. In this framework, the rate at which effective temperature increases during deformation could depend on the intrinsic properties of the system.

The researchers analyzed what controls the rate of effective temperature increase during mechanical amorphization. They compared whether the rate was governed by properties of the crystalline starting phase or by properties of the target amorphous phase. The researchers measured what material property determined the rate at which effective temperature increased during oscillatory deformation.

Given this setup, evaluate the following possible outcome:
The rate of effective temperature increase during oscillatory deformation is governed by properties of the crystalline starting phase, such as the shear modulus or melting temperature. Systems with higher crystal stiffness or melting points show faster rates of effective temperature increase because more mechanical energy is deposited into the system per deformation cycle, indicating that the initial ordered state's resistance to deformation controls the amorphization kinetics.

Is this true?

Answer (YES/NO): NO